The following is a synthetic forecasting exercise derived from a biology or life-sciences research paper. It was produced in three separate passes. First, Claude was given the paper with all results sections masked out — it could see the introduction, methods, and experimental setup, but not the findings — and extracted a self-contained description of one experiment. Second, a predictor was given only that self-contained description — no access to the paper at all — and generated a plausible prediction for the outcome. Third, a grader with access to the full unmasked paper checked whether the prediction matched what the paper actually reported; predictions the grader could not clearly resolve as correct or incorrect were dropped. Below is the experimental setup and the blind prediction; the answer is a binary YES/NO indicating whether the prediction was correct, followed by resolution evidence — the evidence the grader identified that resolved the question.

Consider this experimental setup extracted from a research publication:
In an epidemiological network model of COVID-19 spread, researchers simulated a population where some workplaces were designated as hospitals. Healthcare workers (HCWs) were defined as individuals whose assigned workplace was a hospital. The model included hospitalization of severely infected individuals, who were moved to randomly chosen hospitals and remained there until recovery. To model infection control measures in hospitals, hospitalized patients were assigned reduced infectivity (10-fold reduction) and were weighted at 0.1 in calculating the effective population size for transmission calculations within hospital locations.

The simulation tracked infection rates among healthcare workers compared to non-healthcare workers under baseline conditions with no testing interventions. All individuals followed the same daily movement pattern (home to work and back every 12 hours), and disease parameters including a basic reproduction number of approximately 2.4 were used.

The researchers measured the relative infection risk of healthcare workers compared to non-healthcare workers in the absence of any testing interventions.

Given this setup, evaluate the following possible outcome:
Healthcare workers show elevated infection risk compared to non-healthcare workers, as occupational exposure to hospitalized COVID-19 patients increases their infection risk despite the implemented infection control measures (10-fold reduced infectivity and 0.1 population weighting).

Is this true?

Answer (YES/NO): YES